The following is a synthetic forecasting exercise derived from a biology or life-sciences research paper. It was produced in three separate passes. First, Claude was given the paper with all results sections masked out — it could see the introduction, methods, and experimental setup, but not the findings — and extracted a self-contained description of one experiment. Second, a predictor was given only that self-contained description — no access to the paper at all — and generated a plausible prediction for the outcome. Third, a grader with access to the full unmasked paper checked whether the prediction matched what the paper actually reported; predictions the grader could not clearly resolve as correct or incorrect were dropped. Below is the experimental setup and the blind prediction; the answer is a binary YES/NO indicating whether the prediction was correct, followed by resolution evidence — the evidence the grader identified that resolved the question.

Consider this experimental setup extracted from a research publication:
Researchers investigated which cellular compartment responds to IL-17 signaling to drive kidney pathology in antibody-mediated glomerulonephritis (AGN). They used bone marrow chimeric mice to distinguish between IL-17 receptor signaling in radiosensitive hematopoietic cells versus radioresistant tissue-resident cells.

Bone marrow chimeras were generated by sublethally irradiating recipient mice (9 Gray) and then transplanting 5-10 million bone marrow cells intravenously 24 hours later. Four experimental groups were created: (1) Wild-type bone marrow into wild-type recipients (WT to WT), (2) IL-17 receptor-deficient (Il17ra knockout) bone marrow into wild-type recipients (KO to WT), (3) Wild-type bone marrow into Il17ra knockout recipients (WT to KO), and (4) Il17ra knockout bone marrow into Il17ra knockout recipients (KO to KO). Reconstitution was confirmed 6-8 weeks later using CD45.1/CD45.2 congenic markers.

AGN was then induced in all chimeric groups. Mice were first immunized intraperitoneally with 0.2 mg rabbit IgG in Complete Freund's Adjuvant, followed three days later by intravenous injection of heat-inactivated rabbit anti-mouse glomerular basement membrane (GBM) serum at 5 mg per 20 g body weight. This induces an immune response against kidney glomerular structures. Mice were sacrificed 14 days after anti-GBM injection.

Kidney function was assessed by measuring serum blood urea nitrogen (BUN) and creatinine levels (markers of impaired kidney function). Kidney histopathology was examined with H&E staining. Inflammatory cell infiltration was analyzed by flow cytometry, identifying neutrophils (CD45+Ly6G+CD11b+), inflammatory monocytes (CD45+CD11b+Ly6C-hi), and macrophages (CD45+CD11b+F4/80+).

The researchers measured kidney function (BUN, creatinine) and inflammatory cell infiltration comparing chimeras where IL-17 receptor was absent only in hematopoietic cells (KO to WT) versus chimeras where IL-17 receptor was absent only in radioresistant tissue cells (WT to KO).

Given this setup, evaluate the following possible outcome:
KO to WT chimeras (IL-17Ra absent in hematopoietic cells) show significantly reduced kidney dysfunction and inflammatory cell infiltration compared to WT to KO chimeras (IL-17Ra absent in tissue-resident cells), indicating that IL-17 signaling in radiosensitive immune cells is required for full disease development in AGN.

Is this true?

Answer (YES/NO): NO